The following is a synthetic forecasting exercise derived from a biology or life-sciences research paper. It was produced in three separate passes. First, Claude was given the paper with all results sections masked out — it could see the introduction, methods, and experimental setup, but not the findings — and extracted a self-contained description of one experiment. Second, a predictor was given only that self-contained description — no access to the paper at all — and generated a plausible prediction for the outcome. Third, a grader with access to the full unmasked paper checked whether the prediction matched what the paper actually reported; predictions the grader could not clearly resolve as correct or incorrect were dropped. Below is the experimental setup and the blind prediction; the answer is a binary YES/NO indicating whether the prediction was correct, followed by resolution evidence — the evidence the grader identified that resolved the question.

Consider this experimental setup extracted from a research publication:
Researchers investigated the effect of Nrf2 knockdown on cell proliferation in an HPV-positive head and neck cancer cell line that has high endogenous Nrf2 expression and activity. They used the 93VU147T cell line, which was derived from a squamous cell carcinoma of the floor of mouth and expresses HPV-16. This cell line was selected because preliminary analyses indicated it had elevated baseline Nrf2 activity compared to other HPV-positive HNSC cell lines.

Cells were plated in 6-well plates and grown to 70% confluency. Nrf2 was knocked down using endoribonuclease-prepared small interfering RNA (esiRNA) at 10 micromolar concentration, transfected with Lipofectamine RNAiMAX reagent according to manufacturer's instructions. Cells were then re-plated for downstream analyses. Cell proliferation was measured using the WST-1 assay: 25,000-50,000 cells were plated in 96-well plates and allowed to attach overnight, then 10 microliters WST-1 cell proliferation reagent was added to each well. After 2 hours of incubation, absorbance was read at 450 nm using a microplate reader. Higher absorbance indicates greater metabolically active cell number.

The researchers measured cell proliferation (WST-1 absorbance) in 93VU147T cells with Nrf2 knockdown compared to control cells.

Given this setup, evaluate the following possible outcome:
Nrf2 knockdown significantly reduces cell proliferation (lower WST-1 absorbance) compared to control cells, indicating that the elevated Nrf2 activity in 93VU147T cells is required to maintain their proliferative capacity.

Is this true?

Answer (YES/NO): YES